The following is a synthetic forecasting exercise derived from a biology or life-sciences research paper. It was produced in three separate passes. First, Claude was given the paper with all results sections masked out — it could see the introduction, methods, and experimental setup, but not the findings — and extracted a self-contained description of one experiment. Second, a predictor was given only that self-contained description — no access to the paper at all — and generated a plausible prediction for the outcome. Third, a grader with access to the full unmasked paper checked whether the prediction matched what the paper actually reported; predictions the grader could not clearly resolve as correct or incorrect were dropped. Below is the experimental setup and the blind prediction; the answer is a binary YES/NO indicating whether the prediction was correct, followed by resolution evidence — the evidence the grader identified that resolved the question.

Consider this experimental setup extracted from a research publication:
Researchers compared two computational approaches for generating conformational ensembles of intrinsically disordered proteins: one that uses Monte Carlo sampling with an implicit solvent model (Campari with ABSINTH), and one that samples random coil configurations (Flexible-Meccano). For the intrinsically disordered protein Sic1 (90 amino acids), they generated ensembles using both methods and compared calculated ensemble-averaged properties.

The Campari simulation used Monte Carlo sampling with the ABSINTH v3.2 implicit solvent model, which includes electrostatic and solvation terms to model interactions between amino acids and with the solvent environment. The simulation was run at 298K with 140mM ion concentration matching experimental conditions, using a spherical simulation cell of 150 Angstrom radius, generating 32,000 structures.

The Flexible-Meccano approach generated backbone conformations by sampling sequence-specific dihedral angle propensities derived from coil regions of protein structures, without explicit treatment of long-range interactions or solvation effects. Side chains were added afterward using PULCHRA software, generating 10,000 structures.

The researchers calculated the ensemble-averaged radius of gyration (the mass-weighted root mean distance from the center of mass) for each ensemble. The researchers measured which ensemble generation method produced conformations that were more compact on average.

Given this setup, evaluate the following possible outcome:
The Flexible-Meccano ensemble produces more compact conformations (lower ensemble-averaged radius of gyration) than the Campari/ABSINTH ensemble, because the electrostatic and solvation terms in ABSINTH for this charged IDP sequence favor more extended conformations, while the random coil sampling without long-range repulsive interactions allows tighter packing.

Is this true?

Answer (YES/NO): NO